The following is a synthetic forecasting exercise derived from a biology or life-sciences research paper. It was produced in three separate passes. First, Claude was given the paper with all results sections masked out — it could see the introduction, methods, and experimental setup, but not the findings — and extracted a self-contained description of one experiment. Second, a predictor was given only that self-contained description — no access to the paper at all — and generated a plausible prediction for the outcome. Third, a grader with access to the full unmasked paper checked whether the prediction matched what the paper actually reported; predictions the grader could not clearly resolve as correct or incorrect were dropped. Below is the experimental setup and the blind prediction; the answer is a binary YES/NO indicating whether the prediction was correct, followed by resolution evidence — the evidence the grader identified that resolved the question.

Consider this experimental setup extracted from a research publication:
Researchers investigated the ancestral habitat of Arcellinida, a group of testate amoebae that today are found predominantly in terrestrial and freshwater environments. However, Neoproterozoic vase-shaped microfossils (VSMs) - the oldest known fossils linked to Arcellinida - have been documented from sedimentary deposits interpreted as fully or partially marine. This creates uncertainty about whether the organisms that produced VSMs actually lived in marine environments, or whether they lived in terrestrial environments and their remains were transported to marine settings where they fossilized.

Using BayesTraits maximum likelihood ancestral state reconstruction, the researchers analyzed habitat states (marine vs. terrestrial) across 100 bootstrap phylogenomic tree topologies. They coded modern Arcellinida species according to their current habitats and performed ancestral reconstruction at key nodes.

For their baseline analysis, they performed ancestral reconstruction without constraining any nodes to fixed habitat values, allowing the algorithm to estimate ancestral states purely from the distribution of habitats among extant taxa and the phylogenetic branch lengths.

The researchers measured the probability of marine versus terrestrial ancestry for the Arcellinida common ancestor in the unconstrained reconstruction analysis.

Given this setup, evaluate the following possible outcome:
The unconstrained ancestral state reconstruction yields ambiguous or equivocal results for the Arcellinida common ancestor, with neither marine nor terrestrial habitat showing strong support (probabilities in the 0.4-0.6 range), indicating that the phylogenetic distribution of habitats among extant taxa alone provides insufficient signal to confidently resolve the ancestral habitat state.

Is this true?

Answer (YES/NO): NO